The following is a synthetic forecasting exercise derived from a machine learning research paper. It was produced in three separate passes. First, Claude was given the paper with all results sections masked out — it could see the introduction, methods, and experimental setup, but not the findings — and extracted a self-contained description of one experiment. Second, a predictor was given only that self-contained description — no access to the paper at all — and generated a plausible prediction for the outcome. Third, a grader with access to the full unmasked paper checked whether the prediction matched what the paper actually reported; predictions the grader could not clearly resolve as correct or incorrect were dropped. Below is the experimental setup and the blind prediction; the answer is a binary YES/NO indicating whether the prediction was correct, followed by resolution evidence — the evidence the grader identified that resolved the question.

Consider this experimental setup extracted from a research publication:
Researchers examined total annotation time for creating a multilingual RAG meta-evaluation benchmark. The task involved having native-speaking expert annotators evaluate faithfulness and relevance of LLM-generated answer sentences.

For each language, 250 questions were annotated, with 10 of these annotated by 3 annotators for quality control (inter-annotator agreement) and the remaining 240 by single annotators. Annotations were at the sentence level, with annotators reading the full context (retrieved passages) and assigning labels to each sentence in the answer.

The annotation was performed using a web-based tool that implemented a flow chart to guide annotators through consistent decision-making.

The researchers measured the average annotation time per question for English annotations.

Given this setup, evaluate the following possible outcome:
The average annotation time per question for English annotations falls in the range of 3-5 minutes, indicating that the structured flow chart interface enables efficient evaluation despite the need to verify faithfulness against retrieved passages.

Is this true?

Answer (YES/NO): NO